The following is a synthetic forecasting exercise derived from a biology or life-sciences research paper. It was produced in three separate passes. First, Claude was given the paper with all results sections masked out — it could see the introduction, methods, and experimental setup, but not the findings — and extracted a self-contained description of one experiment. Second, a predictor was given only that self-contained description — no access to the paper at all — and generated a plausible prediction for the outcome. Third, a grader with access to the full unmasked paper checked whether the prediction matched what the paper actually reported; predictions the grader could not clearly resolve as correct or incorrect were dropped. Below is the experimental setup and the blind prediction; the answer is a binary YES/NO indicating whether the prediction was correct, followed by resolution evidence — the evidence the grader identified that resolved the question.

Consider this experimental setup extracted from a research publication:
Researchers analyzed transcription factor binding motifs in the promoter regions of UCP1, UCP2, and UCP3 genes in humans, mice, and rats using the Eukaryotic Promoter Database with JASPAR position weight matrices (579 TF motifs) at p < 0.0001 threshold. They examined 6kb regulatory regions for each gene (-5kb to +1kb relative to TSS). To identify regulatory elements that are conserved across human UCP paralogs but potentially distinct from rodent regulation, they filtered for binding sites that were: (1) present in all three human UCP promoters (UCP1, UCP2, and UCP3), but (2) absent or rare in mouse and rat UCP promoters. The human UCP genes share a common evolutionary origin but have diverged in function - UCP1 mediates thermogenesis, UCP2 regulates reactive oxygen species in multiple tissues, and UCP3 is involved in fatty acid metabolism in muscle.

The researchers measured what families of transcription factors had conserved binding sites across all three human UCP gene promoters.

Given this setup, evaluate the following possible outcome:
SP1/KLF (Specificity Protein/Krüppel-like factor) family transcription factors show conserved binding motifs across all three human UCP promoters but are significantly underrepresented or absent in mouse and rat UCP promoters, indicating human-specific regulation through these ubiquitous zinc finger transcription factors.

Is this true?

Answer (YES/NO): NO